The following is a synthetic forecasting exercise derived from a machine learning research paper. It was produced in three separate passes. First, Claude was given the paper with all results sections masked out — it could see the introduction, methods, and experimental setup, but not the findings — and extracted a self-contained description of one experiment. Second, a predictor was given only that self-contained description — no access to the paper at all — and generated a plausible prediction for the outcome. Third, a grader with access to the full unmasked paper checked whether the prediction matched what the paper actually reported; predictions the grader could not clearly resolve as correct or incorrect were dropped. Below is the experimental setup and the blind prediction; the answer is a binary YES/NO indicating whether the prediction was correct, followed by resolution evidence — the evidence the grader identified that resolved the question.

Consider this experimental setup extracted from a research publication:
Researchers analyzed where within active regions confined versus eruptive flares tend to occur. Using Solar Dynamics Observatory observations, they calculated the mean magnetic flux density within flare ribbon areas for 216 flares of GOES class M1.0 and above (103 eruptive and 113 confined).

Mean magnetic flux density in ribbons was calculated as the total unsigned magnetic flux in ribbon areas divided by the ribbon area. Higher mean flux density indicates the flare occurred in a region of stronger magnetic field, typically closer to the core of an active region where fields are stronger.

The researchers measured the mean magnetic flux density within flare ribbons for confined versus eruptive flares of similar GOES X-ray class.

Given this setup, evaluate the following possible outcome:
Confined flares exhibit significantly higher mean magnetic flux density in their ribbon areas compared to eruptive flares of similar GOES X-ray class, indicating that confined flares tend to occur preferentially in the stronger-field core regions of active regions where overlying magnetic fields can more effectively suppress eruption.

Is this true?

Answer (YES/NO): YES